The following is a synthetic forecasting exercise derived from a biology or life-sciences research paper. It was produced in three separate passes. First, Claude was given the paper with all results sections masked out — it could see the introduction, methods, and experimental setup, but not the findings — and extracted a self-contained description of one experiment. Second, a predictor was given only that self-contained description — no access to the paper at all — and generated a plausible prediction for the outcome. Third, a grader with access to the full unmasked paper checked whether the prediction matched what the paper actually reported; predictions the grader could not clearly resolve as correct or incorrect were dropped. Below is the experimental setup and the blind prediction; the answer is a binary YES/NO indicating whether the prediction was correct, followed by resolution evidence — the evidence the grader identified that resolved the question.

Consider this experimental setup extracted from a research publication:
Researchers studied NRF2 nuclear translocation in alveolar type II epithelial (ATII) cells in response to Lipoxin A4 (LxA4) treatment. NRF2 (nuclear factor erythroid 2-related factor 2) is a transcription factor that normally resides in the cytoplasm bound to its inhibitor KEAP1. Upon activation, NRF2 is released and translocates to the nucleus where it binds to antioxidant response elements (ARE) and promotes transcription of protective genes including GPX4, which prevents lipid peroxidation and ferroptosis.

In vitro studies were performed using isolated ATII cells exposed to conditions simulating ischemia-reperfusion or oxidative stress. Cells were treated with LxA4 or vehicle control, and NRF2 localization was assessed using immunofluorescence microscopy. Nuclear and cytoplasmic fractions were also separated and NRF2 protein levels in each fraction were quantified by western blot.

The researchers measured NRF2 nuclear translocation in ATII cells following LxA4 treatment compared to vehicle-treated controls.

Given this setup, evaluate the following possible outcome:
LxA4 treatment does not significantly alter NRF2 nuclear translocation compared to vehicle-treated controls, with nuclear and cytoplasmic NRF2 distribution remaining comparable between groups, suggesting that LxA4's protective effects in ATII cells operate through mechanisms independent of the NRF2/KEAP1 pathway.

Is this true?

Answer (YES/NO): NO